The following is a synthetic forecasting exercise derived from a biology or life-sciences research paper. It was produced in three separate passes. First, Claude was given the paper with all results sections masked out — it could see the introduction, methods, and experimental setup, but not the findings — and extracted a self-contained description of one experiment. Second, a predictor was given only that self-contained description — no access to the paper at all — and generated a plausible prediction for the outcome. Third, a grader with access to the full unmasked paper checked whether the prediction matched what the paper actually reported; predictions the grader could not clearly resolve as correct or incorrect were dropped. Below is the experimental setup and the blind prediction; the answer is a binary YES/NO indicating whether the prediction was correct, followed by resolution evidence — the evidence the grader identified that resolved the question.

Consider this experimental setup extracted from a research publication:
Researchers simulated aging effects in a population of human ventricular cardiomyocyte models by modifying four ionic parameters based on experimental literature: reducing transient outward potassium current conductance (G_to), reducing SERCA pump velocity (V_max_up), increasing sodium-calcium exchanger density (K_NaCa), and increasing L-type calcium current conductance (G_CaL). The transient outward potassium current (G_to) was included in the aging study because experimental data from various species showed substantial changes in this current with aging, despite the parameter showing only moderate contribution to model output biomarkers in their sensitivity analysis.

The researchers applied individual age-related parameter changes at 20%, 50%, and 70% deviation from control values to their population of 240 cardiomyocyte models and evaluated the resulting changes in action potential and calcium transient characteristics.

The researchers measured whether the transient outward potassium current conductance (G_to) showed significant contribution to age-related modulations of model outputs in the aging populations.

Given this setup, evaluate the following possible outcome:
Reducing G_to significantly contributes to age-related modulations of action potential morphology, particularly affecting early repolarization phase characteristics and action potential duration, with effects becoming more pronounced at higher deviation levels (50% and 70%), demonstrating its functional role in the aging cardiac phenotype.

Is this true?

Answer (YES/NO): NO